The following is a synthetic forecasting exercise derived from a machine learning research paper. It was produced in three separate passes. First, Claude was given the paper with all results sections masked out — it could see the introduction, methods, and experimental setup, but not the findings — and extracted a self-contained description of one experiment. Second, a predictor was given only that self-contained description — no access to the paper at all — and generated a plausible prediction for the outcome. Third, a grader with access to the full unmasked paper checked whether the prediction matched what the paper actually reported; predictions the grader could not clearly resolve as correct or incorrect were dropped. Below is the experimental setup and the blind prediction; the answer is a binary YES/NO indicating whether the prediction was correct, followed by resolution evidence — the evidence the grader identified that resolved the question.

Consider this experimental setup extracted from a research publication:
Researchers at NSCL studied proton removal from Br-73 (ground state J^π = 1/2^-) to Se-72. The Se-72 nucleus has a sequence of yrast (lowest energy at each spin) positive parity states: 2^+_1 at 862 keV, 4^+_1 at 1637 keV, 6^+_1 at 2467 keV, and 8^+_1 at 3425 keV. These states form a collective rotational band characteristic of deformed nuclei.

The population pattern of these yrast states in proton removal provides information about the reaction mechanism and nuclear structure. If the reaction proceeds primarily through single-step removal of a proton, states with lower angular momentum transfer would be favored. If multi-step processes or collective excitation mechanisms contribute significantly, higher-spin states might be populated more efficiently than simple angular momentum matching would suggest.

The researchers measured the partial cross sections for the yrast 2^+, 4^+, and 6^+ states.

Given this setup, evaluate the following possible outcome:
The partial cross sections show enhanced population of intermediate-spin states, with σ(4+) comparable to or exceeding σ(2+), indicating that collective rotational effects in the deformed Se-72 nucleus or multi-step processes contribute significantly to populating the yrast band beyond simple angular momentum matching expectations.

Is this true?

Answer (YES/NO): NO